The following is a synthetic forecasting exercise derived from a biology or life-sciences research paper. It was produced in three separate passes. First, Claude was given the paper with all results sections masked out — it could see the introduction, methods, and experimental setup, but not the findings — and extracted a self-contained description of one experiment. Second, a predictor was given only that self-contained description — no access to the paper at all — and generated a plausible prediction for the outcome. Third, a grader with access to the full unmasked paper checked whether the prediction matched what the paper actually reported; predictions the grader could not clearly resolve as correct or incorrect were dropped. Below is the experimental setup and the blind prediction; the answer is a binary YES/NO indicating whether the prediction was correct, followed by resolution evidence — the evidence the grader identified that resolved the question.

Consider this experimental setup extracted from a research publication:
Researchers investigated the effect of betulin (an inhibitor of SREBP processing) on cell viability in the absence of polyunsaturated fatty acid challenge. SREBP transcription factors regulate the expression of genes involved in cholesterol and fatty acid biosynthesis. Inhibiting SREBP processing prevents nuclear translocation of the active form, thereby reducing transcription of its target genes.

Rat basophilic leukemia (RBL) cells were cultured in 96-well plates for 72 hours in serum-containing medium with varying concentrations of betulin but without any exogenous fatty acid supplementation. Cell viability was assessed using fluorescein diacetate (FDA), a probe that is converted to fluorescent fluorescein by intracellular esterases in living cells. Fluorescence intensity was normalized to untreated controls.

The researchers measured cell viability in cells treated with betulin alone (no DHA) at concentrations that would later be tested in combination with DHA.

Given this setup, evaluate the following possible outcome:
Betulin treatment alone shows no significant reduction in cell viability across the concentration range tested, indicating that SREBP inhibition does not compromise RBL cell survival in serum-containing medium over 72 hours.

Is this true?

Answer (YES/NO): YES